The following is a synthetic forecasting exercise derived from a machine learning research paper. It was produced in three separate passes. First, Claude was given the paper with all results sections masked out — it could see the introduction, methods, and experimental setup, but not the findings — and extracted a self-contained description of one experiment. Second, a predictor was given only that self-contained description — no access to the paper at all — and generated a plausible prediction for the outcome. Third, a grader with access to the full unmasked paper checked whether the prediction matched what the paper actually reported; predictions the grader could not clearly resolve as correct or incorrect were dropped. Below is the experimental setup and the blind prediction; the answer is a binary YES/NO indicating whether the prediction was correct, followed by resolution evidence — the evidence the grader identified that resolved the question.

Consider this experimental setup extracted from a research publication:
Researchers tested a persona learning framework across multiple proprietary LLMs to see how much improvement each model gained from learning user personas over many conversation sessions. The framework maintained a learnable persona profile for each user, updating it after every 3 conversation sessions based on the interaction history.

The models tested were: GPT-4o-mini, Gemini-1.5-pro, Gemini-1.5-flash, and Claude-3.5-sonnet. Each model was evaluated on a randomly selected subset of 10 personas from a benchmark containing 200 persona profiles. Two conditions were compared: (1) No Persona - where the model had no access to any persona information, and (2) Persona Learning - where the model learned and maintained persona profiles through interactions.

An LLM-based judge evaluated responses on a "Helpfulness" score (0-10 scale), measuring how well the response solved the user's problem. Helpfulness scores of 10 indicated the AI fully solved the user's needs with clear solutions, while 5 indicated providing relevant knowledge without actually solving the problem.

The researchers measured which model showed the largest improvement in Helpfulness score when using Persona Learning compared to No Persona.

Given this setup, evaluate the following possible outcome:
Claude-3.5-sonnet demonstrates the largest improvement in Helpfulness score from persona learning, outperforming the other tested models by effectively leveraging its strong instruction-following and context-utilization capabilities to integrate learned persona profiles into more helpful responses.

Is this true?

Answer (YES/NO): NO